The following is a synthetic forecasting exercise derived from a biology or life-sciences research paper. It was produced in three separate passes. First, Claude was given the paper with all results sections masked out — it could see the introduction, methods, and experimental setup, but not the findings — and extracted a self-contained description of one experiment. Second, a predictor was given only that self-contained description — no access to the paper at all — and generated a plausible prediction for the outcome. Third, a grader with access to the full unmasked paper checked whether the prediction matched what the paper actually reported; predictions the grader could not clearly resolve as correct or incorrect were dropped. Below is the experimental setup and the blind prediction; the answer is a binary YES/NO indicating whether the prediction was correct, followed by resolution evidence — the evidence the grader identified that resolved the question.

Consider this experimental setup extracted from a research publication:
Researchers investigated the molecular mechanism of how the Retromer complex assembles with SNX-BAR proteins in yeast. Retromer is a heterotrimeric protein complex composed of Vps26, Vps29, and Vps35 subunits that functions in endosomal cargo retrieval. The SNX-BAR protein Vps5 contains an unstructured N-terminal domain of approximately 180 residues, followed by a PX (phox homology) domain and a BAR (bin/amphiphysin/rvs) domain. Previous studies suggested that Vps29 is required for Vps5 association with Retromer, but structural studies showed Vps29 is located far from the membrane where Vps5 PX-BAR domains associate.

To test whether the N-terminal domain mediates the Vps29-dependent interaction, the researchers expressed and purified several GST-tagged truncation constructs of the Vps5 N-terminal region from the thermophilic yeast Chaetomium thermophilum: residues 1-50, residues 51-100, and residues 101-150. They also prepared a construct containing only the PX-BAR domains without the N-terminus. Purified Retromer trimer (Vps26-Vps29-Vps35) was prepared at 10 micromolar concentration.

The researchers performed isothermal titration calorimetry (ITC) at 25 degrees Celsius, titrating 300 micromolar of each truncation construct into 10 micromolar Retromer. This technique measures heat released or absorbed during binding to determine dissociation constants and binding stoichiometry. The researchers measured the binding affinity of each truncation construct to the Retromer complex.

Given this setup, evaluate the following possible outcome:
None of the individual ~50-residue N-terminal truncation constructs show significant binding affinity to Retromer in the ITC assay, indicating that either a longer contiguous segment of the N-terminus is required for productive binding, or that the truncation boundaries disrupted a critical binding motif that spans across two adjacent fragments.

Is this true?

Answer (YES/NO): NO